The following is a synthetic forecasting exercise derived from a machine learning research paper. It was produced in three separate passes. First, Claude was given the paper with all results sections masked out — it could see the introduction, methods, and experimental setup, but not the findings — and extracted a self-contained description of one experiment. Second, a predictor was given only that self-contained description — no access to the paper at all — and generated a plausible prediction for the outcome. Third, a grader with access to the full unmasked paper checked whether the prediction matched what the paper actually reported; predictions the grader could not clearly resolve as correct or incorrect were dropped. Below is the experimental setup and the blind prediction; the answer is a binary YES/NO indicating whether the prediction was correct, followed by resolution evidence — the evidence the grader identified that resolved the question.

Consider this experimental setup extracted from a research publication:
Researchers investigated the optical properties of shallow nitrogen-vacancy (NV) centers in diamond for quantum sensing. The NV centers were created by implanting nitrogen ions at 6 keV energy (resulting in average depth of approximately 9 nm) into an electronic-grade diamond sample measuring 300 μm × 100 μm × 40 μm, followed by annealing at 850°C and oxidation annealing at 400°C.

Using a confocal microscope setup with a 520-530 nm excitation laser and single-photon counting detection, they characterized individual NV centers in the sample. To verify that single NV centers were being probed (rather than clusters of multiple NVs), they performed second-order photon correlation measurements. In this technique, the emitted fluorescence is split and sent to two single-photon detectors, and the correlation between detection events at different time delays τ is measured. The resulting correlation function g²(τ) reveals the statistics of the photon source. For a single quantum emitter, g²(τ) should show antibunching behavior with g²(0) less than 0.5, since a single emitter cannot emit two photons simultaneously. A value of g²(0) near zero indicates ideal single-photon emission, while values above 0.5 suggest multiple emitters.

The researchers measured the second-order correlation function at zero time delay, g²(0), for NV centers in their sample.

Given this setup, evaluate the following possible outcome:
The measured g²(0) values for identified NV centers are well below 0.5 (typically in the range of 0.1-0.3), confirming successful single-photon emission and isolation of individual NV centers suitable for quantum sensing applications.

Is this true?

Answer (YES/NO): YES